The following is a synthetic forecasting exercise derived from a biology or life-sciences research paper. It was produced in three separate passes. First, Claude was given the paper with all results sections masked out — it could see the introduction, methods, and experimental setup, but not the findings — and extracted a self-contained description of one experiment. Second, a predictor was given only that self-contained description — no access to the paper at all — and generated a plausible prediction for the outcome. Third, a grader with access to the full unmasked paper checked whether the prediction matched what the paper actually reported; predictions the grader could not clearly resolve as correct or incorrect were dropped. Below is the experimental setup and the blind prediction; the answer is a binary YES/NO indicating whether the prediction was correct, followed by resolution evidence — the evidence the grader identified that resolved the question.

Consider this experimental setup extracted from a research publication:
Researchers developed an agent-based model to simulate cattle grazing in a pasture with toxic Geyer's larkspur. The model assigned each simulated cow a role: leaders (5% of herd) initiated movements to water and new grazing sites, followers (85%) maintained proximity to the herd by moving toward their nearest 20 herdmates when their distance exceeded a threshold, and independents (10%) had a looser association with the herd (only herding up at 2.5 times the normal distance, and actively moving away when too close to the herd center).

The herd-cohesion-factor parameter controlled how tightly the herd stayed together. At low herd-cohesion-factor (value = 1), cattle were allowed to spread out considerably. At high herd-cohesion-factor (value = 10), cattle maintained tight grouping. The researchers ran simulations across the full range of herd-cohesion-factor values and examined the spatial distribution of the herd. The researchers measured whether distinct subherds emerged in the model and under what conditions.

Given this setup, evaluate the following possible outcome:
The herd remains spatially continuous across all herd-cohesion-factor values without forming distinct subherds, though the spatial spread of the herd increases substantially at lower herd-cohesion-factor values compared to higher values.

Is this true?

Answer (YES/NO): NO